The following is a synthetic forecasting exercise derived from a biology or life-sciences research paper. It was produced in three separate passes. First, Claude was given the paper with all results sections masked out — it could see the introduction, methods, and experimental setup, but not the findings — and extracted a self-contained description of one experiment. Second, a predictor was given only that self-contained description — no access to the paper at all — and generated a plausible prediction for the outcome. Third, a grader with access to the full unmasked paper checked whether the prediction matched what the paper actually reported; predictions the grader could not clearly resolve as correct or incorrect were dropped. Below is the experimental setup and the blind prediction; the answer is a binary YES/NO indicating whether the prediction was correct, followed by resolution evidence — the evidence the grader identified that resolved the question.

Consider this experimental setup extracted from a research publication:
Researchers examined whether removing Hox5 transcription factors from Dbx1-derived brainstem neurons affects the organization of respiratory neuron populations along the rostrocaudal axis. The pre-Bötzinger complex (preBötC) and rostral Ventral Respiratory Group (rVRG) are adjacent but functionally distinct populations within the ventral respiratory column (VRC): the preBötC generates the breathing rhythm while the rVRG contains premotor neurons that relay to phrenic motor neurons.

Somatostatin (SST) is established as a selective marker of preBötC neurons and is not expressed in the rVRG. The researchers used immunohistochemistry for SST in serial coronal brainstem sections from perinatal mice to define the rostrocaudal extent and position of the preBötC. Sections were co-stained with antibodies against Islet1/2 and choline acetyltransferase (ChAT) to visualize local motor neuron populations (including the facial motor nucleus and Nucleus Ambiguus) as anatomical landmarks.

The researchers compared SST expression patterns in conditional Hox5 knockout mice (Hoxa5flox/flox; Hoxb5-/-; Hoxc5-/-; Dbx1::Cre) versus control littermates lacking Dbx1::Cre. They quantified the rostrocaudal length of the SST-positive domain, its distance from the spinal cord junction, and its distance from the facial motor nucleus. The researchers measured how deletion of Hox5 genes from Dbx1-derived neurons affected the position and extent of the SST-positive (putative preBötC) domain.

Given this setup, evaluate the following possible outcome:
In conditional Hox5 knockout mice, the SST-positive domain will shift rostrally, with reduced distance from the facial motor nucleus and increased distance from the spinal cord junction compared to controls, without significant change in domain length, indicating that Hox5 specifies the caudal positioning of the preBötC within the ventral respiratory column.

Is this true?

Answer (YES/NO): NO